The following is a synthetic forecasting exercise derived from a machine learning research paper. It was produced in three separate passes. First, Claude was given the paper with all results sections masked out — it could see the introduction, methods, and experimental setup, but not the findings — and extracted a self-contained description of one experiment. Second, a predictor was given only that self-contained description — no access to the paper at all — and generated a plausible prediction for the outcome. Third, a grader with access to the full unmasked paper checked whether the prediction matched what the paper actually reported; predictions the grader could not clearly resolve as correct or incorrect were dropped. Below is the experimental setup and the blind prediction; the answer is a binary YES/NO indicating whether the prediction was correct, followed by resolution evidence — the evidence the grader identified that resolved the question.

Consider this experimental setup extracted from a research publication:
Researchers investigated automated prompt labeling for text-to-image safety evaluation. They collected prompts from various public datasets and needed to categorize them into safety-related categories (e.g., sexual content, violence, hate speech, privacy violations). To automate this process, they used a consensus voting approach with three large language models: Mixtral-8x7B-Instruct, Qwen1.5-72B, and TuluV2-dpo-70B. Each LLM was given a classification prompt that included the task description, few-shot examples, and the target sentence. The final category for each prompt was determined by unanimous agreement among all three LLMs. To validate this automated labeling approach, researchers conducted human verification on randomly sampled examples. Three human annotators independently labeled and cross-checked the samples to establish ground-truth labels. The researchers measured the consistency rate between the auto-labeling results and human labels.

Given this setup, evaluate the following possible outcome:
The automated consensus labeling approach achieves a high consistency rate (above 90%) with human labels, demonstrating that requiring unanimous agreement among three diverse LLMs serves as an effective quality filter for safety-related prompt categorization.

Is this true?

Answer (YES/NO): YES